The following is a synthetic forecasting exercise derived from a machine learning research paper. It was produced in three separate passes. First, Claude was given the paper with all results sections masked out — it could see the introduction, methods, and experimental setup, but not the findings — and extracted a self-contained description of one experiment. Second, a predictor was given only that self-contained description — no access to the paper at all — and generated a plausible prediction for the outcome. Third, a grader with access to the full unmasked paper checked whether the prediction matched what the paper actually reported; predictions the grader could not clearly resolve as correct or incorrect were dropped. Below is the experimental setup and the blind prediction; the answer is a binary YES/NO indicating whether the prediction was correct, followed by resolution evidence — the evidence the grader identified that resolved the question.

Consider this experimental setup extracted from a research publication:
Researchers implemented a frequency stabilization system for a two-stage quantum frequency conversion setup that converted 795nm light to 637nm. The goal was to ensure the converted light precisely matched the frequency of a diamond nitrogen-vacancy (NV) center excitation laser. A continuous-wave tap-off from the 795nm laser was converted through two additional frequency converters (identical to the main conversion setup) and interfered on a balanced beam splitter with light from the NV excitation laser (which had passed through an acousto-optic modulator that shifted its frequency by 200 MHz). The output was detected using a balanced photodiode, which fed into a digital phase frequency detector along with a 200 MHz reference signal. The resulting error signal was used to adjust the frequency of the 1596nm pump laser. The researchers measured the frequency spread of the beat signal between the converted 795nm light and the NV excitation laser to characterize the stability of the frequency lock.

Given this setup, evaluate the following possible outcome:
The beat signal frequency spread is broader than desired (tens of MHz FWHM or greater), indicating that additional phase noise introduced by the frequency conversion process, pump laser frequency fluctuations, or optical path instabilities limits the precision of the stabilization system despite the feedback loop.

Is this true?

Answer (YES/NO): NO